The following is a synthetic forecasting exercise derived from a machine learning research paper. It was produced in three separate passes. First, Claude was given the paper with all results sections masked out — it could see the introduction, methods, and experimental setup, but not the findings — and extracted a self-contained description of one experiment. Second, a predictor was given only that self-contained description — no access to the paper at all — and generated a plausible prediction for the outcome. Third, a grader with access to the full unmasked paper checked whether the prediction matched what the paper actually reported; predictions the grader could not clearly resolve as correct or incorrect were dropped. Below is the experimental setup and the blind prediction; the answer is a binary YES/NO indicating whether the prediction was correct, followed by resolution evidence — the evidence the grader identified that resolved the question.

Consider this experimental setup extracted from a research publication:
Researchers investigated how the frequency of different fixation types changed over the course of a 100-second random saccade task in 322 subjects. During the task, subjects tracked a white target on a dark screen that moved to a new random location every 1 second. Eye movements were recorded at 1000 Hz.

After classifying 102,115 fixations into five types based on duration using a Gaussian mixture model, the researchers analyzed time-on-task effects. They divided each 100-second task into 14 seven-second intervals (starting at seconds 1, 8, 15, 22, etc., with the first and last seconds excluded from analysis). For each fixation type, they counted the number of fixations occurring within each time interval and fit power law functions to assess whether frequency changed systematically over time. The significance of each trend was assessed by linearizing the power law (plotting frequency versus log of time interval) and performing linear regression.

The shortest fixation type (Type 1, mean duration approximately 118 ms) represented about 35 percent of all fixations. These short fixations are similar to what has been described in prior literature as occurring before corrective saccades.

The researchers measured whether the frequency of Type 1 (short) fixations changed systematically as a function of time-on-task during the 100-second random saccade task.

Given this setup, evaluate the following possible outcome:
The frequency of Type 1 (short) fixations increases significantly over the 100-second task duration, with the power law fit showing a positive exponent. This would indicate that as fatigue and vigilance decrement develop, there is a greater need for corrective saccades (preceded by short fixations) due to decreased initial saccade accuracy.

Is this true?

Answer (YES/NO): YES